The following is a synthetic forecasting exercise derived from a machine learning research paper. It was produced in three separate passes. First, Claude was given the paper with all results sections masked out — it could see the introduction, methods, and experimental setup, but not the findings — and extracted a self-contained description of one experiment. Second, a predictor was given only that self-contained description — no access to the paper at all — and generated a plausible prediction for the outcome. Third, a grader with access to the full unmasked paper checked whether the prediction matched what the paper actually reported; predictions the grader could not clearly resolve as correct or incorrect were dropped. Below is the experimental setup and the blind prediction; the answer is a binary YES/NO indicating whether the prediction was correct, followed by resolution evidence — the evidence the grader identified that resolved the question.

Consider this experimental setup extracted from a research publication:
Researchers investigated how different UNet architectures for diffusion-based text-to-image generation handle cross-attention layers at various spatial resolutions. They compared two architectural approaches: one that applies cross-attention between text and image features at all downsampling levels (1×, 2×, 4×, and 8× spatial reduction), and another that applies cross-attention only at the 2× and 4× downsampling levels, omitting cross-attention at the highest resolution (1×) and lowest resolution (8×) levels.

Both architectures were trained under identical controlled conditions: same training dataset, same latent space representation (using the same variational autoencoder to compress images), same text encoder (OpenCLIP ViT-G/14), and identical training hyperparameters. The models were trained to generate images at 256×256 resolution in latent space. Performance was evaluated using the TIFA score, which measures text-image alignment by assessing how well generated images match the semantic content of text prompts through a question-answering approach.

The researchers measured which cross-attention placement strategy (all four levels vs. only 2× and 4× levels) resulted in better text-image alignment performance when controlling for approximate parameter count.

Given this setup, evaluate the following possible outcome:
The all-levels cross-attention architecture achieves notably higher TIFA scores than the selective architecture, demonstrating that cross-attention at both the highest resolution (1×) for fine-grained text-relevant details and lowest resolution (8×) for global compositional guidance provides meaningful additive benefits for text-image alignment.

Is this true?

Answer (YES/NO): NO